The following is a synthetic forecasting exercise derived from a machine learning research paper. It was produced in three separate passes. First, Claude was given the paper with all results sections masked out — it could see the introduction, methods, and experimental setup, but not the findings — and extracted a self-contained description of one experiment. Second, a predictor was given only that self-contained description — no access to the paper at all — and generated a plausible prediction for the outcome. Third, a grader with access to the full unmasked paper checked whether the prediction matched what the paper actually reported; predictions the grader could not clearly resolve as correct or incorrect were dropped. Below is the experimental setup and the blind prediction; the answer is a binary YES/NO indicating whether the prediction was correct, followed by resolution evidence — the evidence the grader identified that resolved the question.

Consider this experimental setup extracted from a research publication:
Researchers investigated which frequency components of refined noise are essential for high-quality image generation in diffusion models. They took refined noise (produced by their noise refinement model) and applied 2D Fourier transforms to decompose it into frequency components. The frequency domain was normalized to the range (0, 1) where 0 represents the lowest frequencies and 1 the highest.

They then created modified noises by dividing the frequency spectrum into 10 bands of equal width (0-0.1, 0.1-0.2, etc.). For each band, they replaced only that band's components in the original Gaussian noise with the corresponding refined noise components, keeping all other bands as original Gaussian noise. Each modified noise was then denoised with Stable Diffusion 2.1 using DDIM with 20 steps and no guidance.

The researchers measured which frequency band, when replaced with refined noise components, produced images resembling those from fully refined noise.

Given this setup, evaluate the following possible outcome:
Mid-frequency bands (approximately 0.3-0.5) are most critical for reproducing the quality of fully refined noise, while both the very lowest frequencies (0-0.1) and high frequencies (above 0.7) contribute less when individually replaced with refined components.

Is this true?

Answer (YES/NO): NO